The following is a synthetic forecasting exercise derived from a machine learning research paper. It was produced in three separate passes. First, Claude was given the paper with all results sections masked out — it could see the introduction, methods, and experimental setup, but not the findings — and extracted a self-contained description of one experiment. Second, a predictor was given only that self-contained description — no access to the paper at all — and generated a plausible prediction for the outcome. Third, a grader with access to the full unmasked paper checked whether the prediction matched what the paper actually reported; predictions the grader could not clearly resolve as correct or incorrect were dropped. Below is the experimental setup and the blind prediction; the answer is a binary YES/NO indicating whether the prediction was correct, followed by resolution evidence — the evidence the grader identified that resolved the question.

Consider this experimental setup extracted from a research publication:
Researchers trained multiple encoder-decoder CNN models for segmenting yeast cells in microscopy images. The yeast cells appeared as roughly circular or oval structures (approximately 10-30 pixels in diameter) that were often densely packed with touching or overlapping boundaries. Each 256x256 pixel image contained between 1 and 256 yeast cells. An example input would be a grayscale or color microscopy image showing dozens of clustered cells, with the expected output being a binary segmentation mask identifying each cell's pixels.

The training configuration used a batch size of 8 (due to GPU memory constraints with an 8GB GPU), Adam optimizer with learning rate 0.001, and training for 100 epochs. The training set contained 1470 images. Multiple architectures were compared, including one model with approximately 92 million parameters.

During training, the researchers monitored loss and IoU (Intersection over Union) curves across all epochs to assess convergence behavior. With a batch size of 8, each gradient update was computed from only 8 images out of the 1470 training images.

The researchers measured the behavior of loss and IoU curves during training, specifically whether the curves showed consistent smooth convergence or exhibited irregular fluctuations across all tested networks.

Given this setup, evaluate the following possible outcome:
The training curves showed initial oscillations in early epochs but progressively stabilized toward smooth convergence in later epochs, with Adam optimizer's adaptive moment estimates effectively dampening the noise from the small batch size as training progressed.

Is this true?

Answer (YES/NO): NO